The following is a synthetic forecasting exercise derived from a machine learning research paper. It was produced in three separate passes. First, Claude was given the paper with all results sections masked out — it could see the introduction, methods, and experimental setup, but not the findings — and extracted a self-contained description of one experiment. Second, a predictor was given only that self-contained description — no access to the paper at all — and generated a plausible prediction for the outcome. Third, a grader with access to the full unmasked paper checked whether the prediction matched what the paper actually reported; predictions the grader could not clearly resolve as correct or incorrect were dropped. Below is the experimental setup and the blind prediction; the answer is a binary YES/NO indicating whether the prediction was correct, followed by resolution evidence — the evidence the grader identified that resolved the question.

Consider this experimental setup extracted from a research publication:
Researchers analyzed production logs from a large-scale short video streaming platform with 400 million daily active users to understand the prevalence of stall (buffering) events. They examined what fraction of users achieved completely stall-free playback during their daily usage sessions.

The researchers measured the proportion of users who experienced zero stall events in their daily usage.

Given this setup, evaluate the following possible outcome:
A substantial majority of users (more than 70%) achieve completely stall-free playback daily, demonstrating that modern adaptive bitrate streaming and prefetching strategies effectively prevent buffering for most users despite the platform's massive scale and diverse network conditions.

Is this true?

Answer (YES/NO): YES